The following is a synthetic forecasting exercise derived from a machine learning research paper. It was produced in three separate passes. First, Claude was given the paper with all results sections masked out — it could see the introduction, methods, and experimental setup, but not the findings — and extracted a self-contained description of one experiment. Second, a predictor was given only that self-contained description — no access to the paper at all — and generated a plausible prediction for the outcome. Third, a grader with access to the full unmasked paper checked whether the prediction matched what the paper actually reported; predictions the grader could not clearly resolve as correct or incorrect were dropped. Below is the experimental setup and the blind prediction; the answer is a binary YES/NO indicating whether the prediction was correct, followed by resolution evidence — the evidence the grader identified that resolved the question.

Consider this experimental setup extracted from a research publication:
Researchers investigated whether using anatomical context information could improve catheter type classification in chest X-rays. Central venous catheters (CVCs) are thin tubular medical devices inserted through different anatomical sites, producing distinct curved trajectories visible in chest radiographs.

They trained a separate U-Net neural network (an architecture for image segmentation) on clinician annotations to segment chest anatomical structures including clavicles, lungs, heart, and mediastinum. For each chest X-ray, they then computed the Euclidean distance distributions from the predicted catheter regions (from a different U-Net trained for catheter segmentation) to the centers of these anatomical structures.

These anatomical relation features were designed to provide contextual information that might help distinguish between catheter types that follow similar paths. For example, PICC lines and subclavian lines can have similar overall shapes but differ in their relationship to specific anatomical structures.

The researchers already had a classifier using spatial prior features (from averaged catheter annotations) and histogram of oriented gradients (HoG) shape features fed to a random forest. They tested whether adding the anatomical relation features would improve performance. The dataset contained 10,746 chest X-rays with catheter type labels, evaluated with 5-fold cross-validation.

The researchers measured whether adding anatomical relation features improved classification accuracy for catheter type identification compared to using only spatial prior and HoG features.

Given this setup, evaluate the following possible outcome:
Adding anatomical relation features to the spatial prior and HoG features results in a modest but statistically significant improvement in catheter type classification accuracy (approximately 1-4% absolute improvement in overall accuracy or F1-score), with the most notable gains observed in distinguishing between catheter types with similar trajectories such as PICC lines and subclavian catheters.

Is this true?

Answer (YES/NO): NO